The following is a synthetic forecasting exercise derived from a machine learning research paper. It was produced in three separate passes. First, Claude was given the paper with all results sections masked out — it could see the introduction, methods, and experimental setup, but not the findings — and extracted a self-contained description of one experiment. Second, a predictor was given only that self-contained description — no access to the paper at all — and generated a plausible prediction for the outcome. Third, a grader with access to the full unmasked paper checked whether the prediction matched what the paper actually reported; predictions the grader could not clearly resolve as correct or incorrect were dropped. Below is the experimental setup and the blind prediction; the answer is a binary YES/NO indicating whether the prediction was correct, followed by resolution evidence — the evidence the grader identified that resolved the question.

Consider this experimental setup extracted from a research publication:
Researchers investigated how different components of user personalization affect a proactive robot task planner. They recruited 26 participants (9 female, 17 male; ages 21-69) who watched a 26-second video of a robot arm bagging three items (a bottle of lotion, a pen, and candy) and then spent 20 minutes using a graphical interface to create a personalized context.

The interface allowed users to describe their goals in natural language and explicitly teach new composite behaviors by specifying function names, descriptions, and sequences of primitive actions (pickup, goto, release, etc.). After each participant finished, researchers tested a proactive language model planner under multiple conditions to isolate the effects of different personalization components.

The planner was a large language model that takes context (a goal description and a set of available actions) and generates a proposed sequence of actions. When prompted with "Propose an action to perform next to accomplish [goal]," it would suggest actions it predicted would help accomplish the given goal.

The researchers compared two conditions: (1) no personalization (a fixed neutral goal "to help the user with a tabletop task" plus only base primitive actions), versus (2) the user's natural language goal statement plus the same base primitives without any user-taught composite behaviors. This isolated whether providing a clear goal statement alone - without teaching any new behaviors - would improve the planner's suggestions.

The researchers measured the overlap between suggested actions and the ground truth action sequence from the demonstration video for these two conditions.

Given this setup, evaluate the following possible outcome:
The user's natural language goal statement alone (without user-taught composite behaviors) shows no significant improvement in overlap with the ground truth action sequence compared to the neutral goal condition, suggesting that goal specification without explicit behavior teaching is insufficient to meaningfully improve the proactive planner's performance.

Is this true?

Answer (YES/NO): NO